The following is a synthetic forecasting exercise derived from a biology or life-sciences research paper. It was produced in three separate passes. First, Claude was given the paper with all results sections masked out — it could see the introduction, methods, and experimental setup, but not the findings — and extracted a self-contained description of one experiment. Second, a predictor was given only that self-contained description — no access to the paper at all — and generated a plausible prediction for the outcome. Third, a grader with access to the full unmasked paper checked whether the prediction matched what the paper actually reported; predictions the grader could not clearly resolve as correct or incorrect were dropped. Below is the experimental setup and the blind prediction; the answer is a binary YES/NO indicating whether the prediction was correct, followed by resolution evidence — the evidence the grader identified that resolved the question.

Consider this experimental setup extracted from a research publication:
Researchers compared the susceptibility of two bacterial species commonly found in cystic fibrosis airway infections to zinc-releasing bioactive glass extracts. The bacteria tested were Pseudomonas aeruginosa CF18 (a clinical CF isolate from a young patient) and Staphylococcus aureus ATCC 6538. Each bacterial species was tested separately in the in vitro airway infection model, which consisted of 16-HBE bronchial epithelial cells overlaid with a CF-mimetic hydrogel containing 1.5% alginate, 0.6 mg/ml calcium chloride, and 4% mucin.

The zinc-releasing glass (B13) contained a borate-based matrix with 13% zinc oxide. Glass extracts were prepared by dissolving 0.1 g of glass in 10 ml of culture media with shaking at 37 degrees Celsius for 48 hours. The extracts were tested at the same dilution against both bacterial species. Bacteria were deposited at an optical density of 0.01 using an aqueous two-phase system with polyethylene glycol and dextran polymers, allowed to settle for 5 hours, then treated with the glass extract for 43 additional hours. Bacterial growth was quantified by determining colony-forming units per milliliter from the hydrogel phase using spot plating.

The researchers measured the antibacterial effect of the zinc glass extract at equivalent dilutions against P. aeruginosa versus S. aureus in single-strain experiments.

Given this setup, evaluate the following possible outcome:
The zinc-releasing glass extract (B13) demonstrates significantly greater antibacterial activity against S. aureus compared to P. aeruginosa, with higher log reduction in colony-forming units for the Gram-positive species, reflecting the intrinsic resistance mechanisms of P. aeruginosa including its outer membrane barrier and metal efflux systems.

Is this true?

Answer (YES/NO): YES